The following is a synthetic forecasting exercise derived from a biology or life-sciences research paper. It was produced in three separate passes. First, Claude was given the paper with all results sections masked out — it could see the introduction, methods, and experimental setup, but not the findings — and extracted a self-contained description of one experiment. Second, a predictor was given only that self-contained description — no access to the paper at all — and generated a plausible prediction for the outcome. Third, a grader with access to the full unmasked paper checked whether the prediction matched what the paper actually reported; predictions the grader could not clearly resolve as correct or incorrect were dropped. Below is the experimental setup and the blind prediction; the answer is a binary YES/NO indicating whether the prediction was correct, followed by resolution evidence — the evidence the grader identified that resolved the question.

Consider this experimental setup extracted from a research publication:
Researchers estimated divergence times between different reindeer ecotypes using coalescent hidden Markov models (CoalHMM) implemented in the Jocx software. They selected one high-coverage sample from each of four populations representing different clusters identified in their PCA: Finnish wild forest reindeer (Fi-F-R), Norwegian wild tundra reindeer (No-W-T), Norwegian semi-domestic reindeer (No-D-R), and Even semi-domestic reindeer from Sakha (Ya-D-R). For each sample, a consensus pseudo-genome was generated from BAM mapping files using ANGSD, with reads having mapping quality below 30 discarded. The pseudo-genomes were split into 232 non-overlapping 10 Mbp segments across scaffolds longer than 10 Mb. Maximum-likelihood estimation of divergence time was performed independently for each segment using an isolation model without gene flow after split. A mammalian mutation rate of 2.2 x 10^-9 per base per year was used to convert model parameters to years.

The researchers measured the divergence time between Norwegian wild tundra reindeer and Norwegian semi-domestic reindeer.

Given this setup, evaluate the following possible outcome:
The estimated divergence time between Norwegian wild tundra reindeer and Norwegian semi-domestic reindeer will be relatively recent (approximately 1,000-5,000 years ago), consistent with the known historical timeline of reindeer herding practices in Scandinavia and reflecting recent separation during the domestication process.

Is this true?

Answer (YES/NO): NO